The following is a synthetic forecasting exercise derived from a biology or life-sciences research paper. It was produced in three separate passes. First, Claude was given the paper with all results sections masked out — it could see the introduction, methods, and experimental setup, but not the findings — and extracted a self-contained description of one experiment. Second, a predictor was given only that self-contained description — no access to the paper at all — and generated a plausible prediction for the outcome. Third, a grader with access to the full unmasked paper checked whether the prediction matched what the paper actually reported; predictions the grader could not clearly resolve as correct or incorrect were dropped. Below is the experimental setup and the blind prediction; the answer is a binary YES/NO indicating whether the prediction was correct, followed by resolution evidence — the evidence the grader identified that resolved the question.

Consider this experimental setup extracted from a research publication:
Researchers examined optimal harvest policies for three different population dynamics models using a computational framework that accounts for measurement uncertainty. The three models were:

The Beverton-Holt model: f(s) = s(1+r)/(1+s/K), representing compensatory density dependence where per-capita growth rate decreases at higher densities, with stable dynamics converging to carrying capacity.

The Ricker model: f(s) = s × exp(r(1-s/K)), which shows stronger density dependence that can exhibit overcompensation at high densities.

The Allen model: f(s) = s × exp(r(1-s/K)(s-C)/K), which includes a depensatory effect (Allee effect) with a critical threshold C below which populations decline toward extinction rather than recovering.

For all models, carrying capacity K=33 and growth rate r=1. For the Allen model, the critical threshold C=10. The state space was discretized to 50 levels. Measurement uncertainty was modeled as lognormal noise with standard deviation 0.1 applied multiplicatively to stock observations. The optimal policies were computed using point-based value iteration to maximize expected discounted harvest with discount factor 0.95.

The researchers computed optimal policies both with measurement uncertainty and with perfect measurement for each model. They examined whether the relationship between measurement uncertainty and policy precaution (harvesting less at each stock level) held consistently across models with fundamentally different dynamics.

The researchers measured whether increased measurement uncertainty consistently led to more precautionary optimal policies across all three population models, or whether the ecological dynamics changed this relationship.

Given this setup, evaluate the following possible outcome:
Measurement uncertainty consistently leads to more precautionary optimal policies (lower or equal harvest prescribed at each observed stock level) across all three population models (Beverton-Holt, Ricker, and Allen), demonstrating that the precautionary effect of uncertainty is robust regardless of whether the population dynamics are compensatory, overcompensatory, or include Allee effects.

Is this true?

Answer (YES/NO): NO